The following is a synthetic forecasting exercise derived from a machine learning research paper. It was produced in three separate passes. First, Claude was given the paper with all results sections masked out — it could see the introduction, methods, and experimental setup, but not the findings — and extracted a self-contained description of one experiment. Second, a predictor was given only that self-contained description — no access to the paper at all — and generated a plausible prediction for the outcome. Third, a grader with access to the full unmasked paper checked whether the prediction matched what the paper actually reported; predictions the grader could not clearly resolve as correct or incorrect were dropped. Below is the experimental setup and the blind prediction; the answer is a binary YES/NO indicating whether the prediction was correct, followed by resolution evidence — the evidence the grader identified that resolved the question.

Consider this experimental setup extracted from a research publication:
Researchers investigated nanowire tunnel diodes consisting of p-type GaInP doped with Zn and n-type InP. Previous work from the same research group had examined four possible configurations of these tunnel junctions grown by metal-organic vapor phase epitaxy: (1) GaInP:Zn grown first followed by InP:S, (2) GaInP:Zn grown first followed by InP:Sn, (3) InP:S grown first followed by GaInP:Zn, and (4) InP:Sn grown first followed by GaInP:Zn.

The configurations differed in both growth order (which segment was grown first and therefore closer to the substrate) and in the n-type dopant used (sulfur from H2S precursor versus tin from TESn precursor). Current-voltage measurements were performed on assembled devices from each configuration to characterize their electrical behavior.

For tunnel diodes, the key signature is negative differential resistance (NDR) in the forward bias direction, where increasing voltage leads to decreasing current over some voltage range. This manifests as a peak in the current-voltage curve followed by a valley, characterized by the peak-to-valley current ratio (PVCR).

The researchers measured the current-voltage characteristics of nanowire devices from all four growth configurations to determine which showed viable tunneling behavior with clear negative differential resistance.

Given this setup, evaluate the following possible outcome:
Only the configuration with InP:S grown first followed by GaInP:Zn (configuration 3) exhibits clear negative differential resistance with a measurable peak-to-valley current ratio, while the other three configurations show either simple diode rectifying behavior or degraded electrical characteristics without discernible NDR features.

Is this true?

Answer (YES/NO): NO